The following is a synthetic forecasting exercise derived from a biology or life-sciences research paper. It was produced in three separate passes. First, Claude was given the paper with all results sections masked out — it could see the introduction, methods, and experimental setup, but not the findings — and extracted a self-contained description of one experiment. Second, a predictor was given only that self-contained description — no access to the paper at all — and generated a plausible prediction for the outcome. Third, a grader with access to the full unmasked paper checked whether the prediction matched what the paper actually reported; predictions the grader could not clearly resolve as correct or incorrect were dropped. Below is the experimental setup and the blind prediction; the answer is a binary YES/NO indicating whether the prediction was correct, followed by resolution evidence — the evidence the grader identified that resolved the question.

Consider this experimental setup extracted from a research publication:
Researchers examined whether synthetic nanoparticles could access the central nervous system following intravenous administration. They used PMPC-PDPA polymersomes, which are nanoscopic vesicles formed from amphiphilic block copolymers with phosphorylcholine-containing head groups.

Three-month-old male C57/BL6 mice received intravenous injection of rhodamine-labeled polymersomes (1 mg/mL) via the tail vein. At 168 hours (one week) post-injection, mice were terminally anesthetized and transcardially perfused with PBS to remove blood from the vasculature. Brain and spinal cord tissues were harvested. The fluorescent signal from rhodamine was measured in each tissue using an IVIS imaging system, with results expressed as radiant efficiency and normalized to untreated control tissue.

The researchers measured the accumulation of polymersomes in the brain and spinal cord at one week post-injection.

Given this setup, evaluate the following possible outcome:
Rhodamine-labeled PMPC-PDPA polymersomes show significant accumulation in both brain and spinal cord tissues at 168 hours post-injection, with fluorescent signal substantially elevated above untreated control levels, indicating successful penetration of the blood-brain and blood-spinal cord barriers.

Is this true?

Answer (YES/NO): NO